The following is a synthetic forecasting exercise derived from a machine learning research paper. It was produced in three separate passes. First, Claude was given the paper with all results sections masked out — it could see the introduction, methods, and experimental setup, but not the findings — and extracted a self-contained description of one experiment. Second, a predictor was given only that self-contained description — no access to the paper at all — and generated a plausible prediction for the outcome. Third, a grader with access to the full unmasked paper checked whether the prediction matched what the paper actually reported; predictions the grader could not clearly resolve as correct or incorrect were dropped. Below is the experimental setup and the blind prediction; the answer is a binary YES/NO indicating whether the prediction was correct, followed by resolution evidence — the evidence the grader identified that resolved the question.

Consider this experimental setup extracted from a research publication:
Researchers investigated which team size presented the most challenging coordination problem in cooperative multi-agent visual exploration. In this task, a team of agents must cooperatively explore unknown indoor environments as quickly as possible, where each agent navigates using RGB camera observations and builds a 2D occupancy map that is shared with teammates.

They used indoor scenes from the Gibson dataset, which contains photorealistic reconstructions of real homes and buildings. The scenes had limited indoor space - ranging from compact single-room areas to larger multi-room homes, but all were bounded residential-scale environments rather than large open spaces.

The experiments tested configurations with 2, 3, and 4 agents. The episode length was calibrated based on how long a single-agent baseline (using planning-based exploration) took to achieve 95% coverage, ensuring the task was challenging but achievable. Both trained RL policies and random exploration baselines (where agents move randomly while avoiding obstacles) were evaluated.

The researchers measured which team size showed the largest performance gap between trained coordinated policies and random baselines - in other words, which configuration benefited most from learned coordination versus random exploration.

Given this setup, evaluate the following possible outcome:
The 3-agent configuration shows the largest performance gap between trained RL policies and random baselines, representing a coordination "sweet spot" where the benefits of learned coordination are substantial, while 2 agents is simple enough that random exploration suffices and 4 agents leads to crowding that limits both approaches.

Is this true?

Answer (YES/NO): NO